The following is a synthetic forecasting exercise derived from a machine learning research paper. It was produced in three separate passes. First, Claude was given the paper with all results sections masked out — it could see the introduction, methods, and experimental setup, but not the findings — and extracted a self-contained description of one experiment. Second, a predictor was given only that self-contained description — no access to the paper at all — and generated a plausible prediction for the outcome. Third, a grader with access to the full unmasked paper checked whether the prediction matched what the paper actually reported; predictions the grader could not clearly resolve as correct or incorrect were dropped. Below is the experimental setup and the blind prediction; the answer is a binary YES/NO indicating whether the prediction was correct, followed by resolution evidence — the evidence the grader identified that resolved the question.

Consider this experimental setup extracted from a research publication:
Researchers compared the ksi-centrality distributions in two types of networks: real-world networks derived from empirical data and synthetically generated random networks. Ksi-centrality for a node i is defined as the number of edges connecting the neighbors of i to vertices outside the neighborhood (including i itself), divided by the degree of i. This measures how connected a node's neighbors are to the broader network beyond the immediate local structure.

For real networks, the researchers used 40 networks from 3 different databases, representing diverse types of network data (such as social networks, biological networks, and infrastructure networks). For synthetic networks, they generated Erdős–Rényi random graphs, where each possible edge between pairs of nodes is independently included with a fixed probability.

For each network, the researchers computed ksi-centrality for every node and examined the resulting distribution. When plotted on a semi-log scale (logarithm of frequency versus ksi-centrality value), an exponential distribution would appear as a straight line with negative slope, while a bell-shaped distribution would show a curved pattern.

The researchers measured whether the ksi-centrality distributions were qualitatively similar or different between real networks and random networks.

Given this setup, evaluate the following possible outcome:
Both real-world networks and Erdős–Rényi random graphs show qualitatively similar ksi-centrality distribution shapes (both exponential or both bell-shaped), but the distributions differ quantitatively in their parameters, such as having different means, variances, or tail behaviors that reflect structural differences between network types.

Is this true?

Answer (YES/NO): NO